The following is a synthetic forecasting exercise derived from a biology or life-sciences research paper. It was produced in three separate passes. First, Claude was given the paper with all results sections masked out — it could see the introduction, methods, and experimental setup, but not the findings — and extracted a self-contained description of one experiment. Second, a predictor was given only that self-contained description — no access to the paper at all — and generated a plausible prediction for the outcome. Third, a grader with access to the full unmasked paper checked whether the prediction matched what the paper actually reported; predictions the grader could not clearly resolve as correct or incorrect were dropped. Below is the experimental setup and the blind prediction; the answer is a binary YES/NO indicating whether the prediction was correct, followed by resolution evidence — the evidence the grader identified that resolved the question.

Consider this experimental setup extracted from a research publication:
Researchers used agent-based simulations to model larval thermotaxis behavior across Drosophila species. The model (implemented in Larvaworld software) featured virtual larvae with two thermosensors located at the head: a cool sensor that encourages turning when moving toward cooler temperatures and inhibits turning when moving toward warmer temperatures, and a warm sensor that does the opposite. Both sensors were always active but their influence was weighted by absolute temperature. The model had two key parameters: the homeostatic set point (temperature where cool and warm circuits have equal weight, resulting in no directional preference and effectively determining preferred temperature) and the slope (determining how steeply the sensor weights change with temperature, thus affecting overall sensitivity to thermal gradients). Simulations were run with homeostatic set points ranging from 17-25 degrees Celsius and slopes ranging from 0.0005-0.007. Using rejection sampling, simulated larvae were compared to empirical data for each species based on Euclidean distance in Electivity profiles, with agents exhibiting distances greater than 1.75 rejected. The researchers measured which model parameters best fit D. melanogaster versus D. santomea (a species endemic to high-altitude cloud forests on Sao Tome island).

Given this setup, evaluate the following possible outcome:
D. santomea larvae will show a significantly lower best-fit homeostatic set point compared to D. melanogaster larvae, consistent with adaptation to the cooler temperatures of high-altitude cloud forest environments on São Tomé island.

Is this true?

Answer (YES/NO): YES